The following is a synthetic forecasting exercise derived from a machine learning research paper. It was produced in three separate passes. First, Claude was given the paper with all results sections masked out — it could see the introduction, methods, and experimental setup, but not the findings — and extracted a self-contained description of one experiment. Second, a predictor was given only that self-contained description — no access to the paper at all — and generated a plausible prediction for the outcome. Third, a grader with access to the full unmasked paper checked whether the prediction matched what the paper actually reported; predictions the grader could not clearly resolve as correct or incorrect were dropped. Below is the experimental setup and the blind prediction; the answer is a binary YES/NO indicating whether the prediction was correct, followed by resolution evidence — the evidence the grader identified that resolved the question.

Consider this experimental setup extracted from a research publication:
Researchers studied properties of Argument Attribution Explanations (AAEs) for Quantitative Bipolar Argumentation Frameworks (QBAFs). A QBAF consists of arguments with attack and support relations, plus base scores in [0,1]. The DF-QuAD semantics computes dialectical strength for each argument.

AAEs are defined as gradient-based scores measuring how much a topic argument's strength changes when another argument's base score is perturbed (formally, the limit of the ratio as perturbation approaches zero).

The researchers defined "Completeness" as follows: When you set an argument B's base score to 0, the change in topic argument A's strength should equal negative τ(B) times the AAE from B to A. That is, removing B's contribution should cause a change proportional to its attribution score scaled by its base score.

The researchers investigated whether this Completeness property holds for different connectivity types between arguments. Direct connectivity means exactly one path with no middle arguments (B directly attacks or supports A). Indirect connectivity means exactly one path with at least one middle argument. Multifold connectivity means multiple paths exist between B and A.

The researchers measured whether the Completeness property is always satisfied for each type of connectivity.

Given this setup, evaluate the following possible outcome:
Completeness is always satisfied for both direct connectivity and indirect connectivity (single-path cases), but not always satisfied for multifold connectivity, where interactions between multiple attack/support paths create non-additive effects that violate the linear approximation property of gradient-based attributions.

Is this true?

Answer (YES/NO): YES